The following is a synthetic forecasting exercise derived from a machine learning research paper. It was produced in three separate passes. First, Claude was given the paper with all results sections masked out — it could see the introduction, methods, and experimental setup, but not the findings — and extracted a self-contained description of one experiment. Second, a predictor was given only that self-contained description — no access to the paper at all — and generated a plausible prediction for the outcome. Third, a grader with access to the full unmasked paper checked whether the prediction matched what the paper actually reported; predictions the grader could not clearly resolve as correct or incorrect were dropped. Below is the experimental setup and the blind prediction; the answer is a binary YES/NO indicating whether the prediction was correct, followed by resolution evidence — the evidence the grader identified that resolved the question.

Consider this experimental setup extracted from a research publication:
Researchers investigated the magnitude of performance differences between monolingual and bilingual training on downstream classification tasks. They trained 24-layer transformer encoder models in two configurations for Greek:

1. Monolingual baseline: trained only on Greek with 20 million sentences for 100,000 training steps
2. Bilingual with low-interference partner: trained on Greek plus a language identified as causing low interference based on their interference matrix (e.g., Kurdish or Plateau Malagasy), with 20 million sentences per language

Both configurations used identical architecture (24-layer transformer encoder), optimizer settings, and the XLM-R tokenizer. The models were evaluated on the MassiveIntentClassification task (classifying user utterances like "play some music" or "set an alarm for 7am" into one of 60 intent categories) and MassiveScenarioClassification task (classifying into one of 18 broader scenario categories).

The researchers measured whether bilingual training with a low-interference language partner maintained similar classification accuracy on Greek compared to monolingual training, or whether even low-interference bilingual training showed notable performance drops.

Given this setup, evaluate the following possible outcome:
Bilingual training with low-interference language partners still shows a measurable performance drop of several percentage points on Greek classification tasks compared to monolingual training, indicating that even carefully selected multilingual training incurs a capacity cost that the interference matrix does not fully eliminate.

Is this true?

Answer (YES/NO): YES